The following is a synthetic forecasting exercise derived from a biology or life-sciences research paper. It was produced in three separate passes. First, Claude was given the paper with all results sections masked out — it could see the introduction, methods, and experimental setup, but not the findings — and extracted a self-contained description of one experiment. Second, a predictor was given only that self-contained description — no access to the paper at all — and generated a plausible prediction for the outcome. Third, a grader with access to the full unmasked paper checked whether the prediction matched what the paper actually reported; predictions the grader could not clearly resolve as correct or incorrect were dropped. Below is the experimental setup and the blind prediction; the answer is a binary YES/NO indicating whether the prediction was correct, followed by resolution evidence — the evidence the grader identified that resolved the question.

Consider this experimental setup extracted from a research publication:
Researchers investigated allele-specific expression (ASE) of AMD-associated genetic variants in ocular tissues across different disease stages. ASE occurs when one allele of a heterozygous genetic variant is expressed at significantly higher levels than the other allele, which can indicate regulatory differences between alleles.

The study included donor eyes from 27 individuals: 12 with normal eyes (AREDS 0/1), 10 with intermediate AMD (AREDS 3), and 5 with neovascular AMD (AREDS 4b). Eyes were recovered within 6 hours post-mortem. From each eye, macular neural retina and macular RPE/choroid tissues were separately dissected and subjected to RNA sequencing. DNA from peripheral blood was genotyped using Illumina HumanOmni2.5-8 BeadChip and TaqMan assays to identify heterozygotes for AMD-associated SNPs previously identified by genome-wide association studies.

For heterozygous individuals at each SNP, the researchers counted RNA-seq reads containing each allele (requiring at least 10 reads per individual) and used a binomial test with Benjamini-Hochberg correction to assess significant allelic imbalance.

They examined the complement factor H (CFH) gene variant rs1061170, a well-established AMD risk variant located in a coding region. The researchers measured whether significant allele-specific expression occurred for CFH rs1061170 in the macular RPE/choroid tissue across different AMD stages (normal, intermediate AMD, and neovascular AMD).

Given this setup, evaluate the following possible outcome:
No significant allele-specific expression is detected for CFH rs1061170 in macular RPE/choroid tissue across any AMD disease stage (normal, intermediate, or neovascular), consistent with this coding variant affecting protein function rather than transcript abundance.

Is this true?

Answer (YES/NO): NO